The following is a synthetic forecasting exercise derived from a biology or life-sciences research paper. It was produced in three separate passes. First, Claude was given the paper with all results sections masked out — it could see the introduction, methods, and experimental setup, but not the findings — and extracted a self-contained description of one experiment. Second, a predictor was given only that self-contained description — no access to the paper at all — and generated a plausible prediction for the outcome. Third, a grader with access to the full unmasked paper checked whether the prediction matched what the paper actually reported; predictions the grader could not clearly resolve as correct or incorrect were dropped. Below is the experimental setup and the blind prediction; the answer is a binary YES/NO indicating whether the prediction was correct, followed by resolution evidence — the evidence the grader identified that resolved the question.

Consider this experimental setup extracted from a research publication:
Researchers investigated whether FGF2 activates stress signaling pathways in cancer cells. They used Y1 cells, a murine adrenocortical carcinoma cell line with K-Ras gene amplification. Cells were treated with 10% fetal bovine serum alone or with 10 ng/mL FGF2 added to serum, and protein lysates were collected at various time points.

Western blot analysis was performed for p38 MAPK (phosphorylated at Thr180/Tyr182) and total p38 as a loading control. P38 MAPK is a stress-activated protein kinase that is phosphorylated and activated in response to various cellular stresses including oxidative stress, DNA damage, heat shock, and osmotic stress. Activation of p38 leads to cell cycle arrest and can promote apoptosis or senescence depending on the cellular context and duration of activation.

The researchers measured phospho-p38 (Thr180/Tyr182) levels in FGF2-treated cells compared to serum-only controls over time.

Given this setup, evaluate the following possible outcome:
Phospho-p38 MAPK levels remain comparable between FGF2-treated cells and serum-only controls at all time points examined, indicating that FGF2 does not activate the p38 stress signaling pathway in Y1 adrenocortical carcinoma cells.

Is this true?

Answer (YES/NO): NO